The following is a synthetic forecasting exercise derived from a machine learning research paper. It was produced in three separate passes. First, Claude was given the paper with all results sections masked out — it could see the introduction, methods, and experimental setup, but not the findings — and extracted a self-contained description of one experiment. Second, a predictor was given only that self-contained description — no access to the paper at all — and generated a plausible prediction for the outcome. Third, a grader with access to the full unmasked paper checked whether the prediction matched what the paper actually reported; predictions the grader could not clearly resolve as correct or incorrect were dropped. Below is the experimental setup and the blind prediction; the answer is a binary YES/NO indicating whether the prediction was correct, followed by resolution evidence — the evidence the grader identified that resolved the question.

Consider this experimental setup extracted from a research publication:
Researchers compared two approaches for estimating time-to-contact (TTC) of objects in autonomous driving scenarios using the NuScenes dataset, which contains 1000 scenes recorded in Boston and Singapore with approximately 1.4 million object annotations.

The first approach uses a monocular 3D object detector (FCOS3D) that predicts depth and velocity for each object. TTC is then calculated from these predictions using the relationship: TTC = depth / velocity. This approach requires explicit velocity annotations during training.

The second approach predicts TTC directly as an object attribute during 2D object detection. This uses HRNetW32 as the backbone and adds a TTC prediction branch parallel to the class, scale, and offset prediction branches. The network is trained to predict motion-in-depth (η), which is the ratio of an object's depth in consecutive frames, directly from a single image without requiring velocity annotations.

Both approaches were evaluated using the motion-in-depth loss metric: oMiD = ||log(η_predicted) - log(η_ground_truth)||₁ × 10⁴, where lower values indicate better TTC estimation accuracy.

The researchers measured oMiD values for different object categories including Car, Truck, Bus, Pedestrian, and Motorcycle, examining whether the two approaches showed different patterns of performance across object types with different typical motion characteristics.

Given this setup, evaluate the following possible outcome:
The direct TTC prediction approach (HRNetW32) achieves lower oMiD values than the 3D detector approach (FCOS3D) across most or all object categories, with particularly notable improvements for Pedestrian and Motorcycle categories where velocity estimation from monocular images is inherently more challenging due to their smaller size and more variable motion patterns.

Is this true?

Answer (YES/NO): NO